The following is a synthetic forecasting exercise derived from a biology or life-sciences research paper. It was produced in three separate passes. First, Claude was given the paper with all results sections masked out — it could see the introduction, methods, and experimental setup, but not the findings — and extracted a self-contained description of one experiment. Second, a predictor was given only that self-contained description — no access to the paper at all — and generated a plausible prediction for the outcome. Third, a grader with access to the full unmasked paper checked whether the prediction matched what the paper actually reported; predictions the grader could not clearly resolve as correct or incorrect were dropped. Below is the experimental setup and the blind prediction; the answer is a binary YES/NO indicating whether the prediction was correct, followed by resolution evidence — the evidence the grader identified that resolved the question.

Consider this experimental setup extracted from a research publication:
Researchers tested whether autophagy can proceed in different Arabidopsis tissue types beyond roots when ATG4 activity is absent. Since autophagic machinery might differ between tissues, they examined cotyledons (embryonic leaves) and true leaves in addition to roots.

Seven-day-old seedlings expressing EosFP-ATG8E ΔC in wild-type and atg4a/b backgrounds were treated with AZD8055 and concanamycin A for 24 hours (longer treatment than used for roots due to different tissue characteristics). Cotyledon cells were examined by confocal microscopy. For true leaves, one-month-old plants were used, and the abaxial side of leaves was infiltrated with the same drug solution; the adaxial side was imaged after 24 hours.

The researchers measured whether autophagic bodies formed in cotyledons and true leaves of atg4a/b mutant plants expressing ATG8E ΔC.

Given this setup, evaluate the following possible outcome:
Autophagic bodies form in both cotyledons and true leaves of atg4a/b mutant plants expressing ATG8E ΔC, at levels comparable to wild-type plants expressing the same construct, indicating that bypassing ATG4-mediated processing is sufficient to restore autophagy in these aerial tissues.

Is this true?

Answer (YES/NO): YES